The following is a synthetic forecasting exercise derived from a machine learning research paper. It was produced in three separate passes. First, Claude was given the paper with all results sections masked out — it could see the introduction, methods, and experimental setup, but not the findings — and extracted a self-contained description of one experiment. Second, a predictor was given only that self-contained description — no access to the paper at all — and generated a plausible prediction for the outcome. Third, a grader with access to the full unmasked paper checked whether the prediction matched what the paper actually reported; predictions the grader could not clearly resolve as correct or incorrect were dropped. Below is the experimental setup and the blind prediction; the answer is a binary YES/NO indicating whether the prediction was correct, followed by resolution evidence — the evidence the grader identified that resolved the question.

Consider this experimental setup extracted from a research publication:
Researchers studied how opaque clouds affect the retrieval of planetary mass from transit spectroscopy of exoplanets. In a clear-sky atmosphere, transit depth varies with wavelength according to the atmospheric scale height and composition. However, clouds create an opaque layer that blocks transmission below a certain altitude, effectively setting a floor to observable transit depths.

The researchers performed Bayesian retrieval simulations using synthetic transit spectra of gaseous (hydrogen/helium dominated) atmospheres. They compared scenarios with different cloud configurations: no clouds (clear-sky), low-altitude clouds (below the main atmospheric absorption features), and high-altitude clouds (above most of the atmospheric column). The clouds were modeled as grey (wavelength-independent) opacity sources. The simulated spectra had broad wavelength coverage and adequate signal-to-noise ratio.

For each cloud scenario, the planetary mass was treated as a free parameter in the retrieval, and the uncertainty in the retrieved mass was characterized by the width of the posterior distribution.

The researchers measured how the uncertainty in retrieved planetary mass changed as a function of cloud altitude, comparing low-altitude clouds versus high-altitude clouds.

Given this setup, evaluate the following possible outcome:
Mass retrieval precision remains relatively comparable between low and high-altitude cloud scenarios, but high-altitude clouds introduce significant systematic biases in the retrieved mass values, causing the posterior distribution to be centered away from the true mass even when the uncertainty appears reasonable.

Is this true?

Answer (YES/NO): NO